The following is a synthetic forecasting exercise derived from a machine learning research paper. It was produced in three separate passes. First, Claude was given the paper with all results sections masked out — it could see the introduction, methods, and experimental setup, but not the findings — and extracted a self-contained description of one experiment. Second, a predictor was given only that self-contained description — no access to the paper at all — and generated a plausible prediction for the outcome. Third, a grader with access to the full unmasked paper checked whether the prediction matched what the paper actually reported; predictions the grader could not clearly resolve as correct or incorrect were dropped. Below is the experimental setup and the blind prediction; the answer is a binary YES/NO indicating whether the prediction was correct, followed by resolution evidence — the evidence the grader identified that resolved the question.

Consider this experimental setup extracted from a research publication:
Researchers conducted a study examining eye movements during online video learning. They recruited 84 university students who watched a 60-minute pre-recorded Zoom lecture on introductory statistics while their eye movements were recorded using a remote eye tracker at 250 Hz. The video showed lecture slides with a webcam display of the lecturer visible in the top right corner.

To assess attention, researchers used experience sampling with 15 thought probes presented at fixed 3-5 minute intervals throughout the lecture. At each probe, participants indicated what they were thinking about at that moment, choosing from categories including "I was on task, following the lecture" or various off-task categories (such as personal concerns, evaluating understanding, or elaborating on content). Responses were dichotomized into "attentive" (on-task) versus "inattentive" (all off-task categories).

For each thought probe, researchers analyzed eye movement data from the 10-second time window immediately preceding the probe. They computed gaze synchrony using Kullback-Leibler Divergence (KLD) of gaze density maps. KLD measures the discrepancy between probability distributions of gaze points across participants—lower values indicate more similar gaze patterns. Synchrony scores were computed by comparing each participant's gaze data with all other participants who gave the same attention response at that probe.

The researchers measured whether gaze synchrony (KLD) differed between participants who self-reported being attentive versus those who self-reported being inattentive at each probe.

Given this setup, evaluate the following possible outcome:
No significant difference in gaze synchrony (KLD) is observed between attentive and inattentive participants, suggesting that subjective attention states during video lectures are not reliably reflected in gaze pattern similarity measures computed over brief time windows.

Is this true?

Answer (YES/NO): NO